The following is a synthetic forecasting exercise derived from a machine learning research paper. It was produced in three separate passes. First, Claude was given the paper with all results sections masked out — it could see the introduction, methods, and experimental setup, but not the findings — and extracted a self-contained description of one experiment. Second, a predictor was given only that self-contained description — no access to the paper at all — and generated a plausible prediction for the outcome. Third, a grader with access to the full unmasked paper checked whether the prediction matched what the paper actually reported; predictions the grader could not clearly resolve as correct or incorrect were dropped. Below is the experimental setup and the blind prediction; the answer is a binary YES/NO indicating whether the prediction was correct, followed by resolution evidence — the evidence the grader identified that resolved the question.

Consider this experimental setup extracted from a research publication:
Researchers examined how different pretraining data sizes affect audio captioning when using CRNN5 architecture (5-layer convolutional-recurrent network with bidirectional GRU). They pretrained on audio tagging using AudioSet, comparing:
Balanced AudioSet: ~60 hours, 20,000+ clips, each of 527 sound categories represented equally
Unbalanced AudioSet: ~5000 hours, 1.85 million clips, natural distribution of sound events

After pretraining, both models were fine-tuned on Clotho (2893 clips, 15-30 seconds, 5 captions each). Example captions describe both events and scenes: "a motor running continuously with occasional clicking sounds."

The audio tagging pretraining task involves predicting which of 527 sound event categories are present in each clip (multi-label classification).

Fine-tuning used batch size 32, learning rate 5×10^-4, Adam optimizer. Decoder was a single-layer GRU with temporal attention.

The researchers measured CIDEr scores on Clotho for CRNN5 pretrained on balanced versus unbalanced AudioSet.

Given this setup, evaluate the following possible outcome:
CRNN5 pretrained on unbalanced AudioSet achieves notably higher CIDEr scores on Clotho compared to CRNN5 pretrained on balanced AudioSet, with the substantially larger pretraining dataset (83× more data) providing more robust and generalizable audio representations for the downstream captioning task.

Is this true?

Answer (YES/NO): NO